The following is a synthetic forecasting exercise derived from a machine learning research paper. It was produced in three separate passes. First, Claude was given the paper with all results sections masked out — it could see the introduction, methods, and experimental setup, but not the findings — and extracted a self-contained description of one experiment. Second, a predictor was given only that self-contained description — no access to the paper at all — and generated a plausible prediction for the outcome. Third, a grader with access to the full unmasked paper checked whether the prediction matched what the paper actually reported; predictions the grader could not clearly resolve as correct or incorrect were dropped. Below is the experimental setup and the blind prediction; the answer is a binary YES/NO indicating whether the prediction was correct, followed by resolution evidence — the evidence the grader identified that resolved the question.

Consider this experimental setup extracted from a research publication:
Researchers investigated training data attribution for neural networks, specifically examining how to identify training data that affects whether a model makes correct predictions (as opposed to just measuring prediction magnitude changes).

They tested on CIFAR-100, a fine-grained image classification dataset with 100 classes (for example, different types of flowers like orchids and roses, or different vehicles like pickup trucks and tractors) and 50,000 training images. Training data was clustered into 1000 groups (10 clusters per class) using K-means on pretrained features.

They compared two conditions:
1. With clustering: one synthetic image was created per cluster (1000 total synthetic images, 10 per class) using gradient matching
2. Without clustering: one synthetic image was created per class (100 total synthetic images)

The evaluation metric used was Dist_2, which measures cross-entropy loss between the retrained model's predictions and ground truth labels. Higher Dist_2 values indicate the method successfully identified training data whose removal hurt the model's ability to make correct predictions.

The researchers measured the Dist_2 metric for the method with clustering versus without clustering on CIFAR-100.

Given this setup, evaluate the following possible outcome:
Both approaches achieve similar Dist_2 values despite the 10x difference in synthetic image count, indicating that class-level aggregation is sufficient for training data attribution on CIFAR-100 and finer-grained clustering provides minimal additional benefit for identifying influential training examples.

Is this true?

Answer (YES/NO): NO